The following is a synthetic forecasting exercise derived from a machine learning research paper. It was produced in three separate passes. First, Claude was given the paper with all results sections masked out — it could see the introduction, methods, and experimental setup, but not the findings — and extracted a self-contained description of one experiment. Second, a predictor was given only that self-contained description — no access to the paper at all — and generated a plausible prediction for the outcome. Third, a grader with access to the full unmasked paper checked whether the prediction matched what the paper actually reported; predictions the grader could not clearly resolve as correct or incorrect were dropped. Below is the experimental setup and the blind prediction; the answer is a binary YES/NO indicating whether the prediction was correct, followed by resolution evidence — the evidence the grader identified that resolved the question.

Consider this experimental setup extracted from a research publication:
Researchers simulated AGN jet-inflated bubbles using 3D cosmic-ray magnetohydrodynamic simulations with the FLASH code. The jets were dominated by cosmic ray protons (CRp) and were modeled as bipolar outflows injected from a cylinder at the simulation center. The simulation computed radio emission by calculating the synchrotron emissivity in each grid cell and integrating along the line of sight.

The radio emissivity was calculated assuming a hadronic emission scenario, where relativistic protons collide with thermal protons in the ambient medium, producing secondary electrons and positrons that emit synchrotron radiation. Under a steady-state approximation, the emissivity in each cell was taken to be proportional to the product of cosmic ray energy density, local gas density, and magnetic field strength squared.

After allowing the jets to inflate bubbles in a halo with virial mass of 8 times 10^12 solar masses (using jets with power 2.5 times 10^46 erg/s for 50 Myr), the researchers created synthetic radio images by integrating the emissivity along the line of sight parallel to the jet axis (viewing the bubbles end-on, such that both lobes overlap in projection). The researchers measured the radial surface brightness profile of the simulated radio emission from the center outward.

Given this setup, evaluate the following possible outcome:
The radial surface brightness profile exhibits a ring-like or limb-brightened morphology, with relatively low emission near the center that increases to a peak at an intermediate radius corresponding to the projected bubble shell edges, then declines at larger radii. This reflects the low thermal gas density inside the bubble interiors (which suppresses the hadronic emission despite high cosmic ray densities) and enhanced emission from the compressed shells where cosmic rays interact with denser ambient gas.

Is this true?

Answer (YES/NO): YES